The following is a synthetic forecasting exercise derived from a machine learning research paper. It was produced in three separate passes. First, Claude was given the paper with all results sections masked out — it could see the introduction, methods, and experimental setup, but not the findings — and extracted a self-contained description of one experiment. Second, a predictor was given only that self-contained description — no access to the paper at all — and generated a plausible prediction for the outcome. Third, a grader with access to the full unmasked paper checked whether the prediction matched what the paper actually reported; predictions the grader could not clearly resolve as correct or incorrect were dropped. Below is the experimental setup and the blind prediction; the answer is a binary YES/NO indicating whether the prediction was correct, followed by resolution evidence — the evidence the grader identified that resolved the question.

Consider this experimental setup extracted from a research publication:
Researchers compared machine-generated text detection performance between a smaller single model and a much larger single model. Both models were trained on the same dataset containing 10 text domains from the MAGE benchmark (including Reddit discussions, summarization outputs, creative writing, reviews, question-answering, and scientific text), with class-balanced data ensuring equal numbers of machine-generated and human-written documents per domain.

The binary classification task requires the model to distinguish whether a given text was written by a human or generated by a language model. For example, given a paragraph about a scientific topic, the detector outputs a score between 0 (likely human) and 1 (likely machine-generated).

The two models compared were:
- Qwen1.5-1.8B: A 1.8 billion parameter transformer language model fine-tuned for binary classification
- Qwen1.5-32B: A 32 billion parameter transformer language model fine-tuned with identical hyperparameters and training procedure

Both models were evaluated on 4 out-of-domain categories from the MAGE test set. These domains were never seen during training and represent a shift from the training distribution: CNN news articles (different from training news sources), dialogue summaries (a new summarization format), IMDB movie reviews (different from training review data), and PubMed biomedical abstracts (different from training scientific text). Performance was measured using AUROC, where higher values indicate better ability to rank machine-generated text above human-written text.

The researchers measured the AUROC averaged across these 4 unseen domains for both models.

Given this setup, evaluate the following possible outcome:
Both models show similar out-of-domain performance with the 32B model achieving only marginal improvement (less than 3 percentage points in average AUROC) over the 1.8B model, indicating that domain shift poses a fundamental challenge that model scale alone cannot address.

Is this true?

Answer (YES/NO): NO